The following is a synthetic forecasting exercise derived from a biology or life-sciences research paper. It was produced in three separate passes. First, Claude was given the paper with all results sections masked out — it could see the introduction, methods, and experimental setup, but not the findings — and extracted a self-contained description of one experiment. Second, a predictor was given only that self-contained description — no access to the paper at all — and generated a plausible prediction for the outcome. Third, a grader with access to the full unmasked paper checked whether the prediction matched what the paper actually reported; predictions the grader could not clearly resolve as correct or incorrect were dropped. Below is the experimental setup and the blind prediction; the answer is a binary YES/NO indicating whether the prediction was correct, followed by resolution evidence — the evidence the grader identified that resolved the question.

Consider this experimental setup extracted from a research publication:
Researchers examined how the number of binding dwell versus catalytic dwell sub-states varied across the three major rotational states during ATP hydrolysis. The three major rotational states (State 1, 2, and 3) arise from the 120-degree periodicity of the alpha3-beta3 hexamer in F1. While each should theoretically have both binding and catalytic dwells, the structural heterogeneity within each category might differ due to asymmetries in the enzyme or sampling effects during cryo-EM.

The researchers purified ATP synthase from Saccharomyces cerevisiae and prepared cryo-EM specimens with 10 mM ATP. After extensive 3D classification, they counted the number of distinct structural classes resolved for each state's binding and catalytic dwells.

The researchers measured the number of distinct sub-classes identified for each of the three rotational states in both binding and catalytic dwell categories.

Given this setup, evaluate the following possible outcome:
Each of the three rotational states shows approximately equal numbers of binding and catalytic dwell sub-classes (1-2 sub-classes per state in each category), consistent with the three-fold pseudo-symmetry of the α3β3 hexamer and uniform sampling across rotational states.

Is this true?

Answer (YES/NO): NO